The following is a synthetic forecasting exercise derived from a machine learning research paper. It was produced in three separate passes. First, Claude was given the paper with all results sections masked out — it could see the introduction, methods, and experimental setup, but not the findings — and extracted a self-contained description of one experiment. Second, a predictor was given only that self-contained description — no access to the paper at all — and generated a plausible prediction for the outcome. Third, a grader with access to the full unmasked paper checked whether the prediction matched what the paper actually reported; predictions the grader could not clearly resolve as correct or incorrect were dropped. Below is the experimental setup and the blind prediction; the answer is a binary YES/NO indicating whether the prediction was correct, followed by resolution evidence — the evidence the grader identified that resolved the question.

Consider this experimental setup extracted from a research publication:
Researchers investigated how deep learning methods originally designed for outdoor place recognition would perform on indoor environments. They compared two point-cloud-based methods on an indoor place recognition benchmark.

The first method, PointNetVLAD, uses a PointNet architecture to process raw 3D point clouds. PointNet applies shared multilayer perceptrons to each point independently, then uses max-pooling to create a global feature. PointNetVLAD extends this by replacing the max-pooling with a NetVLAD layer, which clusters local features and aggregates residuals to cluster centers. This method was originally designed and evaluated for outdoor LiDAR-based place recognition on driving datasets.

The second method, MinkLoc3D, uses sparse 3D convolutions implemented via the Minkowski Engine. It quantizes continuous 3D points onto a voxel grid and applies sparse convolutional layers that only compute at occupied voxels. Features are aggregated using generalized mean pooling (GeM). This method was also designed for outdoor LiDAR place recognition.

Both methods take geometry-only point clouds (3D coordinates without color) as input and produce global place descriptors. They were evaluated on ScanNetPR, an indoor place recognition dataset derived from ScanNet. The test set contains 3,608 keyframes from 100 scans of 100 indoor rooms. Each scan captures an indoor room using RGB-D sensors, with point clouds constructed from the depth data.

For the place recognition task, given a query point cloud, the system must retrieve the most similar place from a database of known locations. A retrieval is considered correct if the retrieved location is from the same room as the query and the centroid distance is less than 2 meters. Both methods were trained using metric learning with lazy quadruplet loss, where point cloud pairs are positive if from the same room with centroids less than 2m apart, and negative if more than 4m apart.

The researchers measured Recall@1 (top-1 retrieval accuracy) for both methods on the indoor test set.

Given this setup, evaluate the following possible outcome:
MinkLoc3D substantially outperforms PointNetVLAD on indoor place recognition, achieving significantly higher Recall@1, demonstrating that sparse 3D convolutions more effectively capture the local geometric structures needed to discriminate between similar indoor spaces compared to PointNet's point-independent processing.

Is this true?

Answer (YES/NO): NO